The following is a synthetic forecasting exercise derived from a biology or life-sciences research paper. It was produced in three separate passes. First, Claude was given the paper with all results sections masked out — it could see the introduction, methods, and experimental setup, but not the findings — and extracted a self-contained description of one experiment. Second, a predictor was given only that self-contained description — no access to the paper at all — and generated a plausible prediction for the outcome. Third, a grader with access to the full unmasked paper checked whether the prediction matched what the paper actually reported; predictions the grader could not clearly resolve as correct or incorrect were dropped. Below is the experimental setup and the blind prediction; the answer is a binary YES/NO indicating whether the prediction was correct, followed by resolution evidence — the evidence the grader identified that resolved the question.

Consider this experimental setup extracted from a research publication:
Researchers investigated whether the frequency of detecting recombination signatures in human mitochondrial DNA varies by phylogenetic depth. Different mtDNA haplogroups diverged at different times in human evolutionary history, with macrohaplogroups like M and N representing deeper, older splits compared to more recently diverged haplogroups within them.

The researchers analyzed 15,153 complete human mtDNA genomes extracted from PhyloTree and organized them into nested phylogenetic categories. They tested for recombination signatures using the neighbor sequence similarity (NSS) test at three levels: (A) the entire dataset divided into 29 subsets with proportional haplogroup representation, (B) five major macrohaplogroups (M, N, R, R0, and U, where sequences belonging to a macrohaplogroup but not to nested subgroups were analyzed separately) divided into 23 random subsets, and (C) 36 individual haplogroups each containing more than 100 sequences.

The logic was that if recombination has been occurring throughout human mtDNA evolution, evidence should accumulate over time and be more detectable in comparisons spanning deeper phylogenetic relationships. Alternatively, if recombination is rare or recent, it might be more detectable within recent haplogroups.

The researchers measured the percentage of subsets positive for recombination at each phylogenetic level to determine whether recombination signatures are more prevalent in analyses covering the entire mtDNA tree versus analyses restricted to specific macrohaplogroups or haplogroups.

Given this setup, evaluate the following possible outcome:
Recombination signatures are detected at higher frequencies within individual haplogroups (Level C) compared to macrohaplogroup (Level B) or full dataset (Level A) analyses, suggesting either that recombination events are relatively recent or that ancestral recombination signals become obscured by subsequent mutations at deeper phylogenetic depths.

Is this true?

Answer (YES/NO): NO